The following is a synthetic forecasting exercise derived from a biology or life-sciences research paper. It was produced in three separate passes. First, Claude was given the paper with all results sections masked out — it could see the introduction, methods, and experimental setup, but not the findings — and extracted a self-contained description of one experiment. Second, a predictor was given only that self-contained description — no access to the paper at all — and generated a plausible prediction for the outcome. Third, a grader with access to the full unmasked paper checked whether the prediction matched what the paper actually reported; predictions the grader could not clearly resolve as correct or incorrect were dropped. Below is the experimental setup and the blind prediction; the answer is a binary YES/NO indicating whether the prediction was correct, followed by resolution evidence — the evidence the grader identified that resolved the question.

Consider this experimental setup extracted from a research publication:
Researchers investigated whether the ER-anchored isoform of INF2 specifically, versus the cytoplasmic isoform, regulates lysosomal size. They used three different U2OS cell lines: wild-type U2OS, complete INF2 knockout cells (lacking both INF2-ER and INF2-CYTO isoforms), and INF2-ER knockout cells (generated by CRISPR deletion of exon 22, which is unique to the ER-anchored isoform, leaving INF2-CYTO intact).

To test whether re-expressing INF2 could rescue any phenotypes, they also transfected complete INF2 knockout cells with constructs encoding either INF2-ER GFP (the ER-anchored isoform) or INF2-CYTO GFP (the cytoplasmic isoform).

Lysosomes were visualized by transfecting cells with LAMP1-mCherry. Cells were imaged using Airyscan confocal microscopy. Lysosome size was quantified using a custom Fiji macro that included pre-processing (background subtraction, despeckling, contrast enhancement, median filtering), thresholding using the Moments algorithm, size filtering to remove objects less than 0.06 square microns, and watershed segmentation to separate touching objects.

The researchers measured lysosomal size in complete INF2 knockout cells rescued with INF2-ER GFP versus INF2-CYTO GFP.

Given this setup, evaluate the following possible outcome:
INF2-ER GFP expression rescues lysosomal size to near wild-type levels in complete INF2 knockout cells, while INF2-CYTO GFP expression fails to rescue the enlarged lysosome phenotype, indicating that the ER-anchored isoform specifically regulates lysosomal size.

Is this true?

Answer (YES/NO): YES